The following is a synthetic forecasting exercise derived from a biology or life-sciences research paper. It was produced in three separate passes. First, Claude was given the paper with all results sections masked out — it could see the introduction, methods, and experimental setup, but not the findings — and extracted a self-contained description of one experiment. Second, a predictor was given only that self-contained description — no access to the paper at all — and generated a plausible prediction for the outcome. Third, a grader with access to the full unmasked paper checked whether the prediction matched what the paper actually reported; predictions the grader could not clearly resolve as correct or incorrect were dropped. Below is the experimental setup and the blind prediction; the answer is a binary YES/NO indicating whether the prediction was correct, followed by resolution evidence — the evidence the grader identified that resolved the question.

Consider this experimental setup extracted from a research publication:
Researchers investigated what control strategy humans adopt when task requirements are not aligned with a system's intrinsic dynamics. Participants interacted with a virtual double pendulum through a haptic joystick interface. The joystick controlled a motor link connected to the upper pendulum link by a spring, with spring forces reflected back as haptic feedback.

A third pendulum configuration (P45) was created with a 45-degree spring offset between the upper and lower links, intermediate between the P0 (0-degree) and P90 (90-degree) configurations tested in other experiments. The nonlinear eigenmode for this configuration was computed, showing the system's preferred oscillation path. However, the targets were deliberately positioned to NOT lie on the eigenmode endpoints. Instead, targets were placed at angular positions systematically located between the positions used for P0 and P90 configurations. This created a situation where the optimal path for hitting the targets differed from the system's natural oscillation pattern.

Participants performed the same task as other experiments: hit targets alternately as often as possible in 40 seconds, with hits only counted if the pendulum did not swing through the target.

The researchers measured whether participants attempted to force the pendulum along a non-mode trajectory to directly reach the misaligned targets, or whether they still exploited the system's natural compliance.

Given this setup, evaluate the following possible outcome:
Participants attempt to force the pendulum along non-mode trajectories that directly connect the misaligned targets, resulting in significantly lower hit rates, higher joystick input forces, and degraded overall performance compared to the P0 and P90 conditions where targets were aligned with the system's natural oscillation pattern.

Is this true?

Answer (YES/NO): NO